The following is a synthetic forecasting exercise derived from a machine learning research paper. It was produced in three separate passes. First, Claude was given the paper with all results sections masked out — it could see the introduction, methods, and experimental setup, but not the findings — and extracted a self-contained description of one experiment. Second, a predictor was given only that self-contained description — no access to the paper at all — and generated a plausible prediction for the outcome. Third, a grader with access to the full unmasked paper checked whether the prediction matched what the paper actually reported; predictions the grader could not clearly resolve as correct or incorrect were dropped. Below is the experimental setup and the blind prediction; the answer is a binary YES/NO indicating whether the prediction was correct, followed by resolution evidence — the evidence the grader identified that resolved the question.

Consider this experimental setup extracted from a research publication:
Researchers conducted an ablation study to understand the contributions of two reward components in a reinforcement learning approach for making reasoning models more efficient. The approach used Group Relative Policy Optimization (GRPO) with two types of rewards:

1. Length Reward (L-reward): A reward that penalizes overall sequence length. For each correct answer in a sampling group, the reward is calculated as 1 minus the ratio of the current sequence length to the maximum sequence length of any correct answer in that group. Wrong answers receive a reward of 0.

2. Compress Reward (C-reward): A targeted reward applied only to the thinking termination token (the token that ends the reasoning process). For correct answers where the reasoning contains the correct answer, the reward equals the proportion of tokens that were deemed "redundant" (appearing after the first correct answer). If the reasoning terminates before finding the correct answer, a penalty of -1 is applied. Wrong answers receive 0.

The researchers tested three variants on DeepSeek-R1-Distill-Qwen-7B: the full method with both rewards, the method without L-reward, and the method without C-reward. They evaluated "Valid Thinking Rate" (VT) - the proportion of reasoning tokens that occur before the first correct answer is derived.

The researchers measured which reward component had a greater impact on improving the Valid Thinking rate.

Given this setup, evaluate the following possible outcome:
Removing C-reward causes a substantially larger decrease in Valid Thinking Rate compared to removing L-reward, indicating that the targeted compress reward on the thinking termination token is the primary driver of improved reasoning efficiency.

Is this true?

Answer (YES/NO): YES